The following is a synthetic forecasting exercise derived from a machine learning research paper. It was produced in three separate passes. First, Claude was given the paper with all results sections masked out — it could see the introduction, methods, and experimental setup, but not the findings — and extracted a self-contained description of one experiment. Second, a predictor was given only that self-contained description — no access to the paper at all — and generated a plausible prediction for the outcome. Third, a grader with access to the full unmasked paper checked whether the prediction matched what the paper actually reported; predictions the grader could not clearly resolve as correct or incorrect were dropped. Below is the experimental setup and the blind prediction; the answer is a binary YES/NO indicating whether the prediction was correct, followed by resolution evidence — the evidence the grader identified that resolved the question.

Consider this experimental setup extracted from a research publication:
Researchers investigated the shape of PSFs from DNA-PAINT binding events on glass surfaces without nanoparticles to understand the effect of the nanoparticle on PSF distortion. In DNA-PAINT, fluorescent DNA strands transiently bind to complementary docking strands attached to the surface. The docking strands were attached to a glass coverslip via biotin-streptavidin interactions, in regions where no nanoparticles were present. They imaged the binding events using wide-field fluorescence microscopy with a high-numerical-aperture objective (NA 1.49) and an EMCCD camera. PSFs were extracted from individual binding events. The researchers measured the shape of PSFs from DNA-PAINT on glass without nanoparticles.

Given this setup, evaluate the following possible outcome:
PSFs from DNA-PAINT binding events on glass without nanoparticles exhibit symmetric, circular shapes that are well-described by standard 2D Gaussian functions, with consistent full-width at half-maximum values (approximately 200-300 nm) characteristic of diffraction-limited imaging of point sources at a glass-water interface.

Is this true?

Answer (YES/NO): NO